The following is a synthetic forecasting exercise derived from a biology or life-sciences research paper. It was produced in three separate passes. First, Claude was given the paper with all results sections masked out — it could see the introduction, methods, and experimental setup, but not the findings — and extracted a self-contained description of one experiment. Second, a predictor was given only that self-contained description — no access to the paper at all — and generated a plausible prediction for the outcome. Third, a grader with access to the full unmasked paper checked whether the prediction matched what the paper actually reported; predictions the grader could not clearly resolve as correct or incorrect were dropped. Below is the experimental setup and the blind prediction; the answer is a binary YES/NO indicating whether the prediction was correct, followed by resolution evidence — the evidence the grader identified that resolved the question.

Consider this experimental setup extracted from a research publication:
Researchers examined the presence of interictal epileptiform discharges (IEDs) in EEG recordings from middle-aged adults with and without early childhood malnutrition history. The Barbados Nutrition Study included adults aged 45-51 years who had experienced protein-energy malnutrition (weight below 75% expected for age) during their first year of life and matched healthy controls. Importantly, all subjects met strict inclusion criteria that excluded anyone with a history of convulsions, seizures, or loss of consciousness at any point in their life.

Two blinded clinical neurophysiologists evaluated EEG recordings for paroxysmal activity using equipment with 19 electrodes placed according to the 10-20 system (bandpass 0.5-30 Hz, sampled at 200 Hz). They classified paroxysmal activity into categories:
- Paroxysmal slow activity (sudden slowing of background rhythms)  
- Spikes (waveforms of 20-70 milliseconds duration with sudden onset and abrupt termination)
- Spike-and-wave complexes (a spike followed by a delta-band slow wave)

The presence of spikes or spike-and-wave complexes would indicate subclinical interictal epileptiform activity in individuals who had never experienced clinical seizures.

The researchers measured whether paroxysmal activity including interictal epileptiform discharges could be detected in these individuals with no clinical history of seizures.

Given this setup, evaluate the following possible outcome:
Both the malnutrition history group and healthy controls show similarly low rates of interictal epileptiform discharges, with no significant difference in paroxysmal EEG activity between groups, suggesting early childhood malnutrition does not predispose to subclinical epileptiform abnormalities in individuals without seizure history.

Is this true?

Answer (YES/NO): NO